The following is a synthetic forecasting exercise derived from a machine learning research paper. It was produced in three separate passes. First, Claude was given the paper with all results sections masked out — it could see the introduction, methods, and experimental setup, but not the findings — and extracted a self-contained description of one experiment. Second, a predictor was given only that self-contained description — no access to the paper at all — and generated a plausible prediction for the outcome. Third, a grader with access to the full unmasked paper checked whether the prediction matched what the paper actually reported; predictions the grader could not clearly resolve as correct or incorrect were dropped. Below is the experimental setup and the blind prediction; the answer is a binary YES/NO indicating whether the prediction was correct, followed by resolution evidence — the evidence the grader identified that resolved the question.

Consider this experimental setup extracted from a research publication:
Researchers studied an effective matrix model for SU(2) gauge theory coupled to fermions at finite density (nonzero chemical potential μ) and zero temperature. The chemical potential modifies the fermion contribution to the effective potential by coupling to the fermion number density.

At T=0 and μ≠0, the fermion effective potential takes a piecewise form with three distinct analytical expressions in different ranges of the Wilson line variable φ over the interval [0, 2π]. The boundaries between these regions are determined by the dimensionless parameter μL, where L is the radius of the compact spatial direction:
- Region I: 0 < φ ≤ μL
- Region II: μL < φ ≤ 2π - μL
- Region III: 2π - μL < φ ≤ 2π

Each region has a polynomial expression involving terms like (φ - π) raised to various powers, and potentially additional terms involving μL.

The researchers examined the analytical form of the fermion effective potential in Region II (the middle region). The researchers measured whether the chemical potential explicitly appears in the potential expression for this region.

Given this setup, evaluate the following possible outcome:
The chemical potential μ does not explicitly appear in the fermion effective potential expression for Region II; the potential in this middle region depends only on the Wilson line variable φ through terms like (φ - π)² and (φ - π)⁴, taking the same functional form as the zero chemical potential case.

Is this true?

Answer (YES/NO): YES